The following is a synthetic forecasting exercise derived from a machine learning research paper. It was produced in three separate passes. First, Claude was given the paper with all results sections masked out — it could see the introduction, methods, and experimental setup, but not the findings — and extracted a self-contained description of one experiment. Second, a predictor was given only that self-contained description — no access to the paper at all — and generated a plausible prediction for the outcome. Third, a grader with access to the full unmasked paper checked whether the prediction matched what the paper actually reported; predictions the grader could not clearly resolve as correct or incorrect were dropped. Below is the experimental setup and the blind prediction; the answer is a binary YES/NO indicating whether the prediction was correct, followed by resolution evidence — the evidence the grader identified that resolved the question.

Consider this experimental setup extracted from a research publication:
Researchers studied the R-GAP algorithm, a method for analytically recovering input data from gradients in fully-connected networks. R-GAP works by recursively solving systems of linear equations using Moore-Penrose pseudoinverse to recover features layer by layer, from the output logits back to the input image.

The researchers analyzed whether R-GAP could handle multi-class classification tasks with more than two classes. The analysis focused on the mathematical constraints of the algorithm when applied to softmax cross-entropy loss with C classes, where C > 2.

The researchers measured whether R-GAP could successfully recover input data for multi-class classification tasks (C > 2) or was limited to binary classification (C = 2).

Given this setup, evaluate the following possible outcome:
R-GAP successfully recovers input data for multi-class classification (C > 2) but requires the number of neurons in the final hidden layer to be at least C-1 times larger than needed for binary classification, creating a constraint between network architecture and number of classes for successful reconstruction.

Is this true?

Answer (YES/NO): NO